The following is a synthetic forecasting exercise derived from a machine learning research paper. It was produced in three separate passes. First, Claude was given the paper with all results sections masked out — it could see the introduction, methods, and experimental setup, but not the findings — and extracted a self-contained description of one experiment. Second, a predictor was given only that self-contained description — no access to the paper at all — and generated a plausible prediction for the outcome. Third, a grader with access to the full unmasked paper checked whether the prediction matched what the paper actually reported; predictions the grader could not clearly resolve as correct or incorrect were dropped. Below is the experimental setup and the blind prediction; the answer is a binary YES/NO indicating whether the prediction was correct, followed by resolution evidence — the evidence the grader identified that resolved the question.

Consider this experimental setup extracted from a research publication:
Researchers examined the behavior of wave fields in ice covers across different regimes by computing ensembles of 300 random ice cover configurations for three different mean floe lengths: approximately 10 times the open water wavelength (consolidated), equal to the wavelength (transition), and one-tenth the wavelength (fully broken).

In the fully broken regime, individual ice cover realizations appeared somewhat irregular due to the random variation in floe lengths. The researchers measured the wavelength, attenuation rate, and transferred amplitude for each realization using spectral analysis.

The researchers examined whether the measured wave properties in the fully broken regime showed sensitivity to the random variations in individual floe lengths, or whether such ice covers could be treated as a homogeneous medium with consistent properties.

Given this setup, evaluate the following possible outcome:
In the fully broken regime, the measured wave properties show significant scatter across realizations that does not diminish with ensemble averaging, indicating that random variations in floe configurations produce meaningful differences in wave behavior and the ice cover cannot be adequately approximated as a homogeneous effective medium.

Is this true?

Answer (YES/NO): NO